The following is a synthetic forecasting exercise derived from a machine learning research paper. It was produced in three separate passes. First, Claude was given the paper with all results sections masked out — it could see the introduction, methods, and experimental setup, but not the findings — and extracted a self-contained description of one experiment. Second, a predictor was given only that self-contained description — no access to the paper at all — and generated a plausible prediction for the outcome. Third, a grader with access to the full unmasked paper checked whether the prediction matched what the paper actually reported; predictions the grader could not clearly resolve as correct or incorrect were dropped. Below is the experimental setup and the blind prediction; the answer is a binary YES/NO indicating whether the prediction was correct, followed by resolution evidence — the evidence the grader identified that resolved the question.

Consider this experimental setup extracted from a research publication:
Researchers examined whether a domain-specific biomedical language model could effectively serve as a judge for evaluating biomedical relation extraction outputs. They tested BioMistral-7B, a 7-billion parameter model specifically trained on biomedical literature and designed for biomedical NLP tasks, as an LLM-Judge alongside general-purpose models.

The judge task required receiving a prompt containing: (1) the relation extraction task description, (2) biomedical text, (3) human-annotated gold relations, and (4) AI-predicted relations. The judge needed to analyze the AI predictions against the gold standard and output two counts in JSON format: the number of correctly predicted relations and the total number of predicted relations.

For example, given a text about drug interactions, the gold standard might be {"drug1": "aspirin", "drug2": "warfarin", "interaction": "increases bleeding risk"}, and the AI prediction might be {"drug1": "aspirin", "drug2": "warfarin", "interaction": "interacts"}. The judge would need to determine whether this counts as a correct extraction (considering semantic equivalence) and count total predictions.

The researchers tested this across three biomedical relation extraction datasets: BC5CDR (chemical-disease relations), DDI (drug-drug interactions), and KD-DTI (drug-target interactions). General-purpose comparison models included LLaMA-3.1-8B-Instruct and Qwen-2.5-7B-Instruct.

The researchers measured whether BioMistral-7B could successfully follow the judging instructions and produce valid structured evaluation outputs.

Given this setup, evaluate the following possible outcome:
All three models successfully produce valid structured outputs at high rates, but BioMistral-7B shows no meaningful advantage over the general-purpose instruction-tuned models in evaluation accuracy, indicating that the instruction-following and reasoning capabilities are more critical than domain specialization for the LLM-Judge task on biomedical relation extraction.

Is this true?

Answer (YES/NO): NO